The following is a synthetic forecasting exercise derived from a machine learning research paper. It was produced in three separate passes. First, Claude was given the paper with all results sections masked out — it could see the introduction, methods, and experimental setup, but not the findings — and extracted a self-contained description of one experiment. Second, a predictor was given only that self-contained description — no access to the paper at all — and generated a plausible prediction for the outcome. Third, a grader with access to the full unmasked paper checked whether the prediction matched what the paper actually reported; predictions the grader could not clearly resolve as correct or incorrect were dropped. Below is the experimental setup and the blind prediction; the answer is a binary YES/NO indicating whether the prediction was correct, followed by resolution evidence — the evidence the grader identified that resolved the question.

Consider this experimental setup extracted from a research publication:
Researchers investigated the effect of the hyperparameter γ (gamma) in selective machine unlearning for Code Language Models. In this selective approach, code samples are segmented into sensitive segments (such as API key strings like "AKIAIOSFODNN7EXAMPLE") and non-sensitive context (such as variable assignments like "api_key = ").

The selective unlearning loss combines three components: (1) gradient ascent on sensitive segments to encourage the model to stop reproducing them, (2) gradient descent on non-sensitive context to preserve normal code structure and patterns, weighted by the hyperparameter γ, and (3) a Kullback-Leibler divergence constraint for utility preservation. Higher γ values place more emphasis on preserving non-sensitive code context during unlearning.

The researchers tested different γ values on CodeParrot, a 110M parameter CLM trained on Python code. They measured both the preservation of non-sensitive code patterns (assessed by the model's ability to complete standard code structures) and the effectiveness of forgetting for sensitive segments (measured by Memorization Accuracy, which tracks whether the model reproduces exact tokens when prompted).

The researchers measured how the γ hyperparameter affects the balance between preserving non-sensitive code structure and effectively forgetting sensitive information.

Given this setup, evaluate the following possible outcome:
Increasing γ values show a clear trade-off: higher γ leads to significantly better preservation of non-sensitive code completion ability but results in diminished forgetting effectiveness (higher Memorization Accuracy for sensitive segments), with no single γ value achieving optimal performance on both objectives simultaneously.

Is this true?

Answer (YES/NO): NO